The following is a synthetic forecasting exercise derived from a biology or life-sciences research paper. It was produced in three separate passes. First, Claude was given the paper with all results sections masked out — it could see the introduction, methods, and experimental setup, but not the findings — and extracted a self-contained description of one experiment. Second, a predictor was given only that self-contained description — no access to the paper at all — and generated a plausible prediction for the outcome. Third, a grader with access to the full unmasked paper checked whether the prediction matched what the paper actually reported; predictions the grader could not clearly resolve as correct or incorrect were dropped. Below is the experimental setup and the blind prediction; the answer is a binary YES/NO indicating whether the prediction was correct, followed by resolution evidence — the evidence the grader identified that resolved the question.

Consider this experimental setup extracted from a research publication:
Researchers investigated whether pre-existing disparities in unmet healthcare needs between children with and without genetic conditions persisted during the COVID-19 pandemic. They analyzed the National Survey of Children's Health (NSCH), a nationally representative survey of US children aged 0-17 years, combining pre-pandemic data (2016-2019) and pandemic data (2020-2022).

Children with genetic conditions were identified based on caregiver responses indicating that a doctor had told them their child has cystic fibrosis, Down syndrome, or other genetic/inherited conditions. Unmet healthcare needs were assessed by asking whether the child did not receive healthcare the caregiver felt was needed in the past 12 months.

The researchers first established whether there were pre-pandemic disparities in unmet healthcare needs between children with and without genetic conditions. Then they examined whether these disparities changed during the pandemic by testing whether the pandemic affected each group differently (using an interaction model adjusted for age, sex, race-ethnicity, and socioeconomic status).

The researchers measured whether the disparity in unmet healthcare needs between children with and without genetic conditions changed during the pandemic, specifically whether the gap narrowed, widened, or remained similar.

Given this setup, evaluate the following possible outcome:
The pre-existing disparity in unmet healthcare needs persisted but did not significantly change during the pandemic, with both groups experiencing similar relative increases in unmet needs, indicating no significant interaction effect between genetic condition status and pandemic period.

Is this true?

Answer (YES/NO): YES